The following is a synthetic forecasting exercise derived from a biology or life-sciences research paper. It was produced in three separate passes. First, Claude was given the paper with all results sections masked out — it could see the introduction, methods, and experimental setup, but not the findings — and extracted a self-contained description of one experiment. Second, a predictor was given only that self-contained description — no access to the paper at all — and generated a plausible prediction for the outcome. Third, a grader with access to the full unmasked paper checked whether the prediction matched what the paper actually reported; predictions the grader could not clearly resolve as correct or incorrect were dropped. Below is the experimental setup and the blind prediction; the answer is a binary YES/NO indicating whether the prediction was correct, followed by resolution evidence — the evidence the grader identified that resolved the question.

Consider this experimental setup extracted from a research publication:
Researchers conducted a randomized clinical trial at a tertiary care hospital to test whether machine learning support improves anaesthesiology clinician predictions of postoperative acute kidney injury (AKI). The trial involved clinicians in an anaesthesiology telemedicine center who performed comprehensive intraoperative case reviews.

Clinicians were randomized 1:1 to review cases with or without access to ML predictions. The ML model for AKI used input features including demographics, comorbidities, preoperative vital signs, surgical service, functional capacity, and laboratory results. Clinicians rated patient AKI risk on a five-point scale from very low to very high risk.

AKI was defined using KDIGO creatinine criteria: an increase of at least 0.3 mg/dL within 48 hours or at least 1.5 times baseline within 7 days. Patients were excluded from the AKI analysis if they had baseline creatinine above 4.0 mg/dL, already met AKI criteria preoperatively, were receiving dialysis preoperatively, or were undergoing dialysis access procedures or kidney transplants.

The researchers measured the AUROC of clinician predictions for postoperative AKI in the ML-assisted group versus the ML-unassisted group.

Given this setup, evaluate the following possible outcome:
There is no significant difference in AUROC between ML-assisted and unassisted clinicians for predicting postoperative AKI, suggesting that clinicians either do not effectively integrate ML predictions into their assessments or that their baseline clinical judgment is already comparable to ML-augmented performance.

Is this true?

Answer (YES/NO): YES